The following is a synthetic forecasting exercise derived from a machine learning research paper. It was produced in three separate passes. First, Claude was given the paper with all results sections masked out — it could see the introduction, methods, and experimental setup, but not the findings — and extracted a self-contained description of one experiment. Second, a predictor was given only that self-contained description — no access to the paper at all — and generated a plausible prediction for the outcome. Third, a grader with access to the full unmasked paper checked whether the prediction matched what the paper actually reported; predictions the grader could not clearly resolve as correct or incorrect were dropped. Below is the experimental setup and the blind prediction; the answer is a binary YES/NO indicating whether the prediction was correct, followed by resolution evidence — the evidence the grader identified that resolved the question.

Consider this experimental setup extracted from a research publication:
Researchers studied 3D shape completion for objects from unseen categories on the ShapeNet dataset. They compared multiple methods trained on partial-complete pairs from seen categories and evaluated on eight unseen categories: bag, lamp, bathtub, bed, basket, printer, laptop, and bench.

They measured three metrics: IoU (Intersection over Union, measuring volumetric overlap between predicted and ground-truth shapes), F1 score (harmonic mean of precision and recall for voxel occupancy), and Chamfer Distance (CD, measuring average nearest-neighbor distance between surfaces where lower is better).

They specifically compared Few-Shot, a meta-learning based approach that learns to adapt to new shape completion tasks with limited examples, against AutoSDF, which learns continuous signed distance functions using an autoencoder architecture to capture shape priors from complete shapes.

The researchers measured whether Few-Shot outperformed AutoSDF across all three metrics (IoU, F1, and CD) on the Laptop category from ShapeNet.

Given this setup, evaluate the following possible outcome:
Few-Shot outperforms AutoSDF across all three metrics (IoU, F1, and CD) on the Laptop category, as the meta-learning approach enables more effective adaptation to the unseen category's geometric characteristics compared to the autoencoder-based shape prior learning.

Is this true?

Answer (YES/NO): NO